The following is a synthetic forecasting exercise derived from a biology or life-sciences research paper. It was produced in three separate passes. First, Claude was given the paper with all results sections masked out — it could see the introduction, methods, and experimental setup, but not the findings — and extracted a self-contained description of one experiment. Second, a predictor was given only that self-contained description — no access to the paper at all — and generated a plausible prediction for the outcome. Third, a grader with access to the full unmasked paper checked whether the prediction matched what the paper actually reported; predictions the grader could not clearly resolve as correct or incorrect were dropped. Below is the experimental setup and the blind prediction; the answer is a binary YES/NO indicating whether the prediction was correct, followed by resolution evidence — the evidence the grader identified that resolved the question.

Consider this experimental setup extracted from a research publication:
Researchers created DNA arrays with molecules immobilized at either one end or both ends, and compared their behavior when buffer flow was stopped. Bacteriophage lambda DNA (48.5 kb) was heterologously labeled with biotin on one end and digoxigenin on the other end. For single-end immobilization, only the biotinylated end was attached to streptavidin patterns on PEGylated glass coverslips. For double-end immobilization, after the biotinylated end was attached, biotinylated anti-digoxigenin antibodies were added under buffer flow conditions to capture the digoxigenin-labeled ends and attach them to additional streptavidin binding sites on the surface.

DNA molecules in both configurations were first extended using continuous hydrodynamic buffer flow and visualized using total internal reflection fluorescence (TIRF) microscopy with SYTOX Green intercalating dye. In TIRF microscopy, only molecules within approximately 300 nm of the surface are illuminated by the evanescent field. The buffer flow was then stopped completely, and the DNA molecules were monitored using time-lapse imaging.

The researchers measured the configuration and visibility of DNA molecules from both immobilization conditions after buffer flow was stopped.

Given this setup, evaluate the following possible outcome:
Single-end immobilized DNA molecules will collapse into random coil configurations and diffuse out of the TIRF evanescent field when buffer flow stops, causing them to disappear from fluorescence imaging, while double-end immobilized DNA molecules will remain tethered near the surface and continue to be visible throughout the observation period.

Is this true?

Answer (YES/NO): YES